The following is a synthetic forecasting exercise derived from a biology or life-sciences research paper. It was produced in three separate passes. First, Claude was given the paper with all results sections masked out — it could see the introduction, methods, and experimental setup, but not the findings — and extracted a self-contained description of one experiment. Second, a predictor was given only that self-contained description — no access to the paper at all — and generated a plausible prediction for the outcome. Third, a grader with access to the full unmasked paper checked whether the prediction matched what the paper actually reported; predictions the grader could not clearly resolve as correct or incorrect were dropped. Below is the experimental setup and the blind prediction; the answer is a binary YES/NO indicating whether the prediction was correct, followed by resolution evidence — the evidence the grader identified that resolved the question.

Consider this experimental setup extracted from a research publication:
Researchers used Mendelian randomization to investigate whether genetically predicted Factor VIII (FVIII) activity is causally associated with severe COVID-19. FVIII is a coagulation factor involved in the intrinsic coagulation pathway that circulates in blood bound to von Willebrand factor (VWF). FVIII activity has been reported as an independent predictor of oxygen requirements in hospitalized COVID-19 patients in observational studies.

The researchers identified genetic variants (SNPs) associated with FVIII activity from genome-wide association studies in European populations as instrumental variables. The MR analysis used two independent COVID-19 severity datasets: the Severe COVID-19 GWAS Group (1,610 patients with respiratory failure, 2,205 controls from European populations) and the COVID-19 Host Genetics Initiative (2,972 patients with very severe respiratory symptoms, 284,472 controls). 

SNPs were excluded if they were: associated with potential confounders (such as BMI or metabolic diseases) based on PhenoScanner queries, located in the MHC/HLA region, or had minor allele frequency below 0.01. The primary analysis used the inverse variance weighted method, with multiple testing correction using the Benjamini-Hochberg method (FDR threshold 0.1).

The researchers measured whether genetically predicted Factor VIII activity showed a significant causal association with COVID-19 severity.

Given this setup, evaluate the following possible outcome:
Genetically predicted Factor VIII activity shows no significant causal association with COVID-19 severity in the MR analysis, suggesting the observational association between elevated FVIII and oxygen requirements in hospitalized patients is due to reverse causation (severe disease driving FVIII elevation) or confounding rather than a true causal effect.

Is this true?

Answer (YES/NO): YES